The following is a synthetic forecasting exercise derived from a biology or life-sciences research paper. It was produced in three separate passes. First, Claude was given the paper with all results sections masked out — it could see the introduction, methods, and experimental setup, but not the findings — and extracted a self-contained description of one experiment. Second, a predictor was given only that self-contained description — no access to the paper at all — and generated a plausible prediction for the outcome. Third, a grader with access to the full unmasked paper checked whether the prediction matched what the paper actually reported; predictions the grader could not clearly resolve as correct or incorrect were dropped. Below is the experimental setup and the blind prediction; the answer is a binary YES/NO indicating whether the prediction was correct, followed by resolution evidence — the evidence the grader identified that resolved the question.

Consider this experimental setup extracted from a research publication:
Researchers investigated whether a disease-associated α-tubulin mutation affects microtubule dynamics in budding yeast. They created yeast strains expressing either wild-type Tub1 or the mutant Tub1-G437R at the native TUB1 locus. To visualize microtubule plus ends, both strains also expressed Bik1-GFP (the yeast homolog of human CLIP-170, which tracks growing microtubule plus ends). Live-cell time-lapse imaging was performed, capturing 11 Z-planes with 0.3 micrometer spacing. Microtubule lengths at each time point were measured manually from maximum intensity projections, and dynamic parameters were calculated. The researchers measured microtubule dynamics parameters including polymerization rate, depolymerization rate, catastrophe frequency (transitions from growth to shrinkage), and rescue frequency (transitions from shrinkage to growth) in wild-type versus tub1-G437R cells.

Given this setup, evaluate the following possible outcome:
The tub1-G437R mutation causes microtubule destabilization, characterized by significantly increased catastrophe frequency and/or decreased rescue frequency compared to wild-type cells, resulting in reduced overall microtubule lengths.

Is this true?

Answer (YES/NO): NO